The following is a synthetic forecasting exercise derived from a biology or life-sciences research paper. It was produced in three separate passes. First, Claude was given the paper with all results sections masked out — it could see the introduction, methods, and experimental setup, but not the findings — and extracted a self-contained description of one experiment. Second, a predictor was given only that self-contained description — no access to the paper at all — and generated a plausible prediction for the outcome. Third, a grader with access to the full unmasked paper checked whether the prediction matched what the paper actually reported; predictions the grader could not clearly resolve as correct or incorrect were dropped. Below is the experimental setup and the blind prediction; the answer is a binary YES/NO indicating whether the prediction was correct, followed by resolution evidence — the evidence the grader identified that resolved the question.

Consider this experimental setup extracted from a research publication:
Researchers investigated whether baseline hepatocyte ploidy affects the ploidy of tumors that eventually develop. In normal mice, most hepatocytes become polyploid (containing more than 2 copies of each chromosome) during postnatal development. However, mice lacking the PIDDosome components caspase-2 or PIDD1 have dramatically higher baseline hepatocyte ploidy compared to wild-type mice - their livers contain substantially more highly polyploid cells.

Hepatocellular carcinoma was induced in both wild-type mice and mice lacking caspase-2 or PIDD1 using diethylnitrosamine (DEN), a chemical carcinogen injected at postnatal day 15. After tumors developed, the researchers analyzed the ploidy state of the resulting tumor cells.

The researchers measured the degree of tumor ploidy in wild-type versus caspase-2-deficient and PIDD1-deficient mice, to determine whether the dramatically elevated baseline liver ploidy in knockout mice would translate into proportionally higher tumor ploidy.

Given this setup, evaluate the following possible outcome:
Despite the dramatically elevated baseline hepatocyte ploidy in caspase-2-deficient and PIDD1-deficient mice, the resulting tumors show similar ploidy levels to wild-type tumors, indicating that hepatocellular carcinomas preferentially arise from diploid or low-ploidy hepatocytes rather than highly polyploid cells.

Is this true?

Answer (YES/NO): YES